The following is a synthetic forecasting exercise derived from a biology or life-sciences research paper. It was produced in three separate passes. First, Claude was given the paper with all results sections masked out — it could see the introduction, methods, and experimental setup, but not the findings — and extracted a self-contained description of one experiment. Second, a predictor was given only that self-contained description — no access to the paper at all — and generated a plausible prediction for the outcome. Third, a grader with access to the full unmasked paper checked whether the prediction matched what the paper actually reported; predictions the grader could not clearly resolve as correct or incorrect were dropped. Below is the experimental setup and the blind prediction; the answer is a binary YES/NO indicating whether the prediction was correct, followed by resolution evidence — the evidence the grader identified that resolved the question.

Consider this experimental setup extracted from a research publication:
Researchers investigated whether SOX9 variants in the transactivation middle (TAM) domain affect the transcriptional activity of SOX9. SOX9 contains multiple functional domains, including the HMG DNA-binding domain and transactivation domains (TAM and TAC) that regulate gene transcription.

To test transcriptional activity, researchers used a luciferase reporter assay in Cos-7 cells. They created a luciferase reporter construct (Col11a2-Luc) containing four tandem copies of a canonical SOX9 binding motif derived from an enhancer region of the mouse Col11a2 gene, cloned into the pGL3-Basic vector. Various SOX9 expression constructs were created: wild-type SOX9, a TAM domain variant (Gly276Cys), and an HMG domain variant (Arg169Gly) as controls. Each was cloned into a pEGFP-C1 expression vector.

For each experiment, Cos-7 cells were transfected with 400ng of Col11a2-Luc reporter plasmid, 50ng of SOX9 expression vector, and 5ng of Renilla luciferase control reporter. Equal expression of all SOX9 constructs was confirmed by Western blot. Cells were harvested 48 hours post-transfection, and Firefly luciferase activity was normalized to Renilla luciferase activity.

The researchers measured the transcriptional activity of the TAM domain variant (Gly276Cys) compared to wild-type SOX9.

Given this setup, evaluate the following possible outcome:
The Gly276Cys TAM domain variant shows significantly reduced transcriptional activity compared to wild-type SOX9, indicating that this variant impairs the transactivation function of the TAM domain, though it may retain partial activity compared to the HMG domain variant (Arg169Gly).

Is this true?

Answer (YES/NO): NO